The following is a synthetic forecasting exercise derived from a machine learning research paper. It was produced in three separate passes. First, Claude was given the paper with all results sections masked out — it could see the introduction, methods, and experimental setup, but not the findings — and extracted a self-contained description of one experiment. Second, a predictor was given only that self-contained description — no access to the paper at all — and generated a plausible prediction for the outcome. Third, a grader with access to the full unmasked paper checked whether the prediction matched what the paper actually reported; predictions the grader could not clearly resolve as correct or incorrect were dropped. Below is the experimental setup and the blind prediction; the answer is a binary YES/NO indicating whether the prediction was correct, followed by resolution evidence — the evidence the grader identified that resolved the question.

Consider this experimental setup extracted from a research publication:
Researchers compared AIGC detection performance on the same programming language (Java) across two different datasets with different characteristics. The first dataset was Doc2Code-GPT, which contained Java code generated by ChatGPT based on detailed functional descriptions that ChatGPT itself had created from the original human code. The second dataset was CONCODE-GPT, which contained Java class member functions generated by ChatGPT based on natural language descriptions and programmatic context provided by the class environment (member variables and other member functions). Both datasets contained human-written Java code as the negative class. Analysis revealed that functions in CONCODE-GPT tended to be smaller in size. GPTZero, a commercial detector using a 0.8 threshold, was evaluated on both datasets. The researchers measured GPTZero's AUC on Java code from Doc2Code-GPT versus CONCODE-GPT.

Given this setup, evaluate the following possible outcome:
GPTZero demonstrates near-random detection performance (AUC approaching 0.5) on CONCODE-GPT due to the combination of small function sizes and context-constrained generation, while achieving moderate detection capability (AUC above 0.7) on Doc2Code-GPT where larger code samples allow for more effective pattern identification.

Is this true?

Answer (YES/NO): NO